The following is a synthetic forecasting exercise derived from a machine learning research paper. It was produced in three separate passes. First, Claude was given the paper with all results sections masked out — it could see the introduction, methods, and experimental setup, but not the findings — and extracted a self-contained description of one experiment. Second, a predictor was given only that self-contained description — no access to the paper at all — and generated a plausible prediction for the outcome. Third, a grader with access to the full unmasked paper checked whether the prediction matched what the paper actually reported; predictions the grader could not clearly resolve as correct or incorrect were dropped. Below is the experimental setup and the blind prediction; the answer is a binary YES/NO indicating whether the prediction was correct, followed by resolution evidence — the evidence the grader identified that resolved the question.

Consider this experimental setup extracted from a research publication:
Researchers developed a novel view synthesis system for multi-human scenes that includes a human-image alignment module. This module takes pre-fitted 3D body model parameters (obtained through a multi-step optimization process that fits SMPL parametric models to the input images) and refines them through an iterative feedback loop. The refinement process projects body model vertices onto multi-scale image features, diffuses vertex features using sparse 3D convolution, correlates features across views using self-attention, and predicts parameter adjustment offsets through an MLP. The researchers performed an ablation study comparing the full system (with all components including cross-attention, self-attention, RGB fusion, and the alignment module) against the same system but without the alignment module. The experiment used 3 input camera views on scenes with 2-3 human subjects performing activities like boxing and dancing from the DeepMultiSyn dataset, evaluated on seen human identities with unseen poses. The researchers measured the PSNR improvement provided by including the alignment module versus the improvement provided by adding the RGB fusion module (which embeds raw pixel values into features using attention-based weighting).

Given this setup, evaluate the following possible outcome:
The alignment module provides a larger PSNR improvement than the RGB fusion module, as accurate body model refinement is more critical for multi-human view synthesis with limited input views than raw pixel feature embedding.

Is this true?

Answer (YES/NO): YES